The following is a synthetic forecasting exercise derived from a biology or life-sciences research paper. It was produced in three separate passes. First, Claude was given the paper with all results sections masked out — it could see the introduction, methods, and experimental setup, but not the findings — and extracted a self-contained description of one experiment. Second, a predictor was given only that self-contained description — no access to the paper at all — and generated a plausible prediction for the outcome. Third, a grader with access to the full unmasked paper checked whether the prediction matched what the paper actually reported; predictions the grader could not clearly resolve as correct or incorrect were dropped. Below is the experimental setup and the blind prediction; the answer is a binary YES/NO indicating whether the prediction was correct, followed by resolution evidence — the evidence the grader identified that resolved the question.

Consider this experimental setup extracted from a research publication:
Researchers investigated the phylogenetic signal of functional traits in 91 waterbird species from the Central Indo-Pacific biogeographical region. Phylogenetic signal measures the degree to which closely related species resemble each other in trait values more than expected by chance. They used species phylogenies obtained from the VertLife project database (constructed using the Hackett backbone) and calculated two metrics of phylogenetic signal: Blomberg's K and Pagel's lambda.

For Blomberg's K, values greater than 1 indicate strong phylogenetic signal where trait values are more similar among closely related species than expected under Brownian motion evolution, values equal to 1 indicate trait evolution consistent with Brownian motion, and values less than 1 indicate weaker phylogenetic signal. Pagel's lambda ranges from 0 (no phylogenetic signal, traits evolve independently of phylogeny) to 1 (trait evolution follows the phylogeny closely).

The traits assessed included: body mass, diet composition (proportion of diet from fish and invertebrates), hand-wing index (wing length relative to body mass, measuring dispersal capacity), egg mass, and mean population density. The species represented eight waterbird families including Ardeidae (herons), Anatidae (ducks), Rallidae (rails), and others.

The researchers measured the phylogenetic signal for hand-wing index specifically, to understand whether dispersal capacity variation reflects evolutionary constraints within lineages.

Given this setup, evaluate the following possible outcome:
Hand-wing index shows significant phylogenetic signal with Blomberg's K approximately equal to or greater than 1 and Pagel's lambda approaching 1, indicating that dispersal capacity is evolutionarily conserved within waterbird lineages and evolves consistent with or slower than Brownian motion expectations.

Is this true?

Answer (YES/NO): NO